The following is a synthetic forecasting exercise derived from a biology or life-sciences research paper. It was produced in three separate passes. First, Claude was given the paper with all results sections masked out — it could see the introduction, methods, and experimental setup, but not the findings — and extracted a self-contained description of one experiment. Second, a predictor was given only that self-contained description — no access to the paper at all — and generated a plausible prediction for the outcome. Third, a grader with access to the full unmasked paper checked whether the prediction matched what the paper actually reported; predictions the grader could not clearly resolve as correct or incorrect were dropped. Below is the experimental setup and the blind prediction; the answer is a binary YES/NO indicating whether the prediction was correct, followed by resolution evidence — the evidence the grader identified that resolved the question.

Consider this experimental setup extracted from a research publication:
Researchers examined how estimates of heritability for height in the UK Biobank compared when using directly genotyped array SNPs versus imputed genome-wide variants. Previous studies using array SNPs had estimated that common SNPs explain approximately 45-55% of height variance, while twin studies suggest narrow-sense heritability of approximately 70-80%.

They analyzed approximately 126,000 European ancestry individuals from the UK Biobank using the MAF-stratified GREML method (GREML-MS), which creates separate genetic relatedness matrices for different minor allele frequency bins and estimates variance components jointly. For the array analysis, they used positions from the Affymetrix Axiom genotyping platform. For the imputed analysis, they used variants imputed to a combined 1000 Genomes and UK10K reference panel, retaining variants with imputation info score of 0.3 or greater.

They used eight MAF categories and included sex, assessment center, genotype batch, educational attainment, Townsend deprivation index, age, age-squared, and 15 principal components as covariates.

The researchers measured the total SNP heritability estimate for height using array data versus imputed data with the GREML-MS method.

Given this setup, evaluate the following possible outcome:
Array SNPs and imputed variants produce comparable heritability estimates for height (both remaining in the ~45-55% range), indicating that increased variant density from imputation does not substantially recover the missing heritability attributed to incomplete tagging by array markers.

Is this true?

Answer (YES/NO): NO